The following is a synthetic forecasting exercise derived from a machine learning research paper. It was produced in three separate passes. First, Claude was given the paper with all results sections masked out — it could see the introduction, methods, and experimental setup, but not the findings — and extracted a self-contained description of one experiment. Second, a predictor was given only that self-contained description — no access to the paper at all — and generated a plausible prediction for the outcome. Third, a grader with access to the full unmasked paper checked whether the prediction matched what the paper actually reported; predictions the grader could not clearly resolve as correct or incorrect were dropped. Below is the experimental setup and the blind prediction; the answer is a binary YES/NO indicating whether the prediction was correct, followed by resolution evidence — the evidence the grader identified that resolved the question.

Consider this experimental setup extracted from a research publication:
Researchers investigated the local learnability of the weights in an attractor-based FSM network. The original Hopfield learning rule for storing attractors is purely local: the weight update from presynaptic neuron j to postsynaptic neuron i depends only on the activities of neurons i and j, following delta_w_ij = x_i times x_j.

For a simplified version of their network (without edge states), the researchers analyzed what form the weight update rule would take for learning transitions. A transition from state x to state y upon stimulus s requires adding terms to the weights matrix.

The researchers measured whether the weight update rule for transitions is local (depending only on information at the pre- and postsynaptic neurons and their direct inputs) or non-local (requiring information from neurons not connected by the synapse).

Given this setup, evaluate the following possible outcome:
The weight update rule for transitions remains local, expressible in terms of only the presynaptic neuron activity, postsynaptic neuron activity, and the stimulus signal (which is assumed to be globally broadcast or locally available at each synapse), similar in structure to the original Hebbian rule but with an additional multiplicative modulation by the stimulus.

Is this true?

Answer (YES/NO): YES